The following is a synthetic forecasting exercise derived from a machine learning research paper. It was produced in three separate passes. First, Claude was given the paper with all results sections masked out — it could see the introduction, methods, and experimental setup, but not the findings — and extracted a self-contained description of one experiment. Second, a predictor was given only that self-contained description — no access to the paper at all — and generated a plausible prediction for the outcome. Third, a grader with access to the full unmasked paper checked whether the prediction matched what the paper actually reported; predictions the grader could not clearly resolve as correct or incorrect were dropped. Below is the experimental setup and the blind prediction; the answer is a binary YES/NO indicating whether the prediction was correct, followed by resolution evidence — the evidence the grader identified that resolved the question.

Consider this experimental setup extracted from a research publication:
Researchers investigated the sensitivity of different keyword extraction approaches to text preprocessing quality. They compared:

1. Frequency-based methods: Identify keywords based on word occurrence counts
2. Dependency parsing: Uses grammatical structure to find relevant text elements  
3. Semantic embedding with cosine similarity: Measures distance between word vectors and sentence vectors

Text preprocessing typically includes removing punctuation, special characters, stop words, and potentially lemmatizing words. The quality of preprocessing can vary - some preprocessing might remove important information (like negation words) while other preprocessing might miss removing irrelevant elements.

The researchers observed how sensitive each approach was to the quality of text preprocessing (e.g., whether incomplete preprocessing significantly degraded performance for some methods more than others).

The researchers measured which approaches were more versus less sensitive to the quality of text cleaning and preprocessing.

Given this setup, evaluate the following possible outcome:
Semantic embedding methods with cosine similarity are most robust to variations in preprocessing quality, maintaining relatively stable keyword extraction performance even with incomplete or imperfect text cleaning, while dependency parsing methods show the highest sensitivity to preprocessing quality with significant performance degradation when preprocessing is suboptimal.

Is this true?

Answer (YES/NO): NO